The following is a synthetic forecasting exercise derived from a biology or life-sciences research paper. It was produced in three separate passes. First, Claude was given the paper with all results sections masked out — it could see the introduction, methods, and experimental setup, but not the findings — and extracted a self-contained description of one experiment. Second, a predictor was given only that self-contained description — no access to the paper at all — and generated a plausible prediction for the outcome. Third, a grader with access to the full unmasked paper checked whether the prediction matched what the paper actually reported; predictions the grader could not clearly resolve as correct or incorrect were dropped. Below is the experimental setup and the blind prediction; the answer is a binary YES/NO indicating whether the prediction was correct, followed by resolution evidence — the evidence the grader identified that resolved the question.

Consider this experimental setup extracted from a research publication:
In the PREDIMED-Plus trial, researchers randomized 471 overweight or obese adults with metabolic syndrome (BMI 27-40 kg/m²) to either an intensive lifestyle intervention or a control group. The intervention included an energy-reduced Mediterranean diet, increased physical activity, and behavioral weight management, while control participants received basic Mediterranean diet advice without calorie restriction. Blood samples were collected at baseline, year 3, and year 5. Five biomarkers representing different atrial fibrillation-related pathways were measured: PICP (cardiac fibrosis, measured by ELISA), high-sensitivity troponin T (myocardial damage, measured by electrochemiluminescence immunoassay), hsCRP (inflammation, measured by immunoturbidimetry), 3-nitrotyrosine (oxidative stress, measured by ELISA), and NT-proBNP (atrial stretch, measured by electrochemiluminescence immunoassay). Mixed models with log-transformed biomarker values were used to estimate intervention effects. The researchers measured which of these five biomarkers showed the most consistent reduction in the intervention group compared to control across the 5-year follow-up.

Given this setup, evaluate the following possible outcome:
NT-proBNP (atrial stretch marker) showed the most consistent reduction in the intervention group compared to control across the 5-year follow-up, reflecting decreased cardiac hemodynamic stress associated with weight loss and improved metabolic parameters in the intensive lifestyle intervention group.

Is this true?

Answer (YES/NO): NO